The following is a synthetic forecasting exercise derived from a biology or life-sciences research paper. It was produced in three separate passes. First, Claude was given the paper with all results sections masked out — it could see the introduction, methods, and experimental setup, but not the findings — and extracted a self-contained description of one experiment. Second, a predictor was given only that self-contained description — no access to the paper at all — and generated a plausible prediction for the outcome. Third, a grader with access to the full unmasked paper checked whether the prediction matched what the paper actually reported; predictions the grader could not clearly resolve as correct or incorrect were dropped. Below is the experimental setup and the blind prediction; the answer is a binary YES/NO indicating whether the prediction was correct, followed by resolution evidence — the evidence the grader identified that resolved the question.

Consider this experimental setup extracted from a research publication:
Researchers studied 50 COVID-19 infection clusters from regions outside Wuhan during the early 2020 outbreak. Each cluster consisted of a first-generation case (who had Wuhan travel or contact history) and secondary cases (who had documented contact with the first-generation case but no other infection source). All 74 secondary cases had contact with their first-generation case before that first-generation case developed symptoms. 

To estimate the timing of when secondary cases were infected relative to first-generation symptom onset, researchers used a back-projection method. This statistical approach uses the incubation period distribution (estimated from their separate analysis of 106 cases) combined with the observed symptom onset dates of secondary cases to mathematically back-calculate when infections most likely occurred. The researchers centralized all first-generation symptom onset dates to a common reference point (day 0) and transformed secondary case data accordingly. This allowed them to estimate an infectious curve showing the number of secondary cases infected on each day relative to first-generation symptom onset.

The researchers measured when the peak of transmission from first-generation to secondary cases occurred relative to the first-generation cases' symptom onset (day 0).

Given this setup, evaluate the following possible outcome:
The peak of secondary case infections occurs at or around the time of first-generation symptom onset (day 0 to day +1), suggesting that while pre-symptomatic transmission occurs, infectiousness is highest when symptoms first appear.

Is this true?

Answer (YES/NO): NO